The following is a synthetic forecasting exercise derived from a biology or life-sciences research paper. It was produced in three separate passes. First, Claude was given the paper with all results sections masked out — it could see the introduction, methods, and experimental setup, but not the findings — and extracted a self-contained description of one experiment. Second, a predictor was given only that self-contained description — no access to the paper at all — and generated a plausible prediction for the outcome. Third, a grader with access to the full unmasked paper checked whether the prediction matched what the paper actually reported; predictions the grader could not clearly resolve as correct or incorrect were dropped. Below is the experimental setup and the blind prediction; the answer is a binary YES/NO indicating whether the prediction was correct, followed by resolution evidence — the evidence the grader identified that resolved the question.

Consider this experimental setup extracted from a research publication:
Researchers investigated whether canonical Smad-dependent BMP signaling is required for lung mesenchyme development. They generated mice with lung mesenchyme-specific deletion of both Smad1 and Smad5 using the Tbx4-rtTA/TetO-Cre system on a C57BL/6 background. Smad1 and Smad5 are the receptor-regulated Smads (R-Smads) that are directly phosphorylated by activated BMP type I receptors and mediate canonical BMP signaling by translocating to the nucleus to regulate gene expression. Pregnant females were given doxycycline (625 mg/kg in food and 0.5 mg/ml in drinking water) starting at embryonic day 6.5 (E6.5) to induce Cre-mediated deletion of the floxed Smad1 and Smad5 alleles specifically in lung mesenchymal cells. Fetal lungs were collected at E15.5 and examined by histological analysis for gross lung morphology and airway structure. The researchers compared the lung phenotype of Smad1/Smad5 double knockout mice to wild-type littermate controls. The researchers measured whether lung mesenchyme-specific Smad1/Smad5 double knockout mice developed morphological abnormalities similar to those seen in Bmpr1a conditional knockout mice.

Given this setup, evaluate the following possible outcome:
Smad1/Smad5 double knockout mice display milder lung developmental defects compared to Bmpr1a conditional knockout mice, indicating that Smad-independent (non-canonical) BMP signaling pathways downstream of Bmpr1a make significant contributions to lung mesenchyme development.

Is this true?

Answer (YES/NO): NO